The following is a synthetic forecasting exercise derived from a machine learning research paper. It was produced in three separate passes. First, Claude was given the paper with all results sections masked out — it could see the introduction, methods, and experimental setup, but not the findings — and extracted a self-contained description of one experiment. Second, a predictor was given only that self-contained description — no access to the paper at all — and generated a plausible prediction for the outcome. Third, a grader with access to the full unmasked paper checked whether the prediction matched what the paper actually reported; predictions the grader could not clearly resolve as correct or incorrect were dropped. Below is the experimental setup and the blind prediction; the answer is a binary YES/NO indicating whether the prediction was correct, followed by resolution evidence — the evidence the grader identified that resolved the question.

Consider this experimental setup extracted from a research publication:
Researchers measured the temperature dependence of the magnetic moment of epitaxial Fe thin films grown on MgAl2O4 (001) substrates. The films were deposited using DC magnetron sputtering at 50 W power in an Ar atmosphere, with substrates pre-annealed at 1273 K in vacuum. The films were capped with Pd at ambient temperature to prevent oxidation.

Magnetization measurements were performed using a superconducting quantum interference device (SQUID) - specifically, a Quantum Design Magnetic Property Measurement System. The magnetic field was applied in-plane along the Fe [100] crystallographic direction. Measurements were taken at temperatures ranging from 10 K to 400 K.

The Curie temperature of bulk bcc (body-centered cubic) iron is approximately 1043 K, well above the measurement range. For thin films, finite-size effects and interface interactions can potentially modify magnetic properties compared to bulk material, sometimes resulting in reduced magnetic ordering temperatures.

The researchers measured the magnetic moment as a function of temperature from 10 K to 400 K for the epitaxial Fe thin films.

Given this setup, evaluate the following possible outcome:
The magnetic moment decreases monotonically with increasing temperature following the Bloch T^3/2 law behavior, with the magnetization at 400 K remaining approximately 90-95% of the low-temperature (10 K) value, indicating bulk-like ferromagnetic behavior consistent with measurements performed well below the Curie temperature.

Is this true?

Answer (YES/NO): NO